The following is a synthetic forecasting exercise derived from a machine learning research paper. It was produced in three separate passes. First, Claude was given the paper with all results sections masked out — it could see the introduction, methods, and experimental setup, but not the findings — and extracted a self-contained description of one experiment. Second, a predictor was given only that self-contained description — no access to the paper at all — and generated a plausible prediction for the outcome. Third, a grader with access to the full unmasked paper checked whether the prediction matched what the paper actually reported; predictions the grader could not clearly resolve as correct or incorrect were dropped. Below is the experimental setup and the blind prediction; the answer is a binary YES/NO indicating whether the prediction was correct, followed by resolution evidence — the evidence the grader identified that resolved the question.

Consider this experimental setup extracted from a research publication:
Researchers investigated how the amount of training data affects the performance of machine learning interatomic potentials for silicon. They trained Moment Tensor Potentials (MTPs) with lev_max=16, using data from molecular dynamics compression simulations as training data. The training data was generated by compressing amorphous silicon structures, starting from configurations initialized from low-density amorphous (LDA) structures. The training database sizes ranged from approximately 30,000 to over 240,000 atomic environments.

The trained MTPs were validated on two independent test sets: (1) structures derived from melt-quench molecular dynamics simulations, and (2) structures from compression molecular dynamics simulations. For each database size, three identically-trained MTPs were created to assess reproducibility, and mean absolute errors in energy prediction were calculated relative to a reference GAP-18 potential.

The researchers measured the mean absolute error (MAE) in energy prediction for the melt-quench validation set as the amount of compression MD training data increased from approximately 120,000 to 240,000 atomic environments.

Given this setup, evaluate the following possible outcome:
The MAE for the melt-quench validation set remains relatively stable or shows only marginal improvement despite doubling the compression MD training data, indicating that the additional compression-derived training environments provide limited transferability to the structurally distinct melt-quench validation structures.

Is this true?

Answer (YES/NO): NO